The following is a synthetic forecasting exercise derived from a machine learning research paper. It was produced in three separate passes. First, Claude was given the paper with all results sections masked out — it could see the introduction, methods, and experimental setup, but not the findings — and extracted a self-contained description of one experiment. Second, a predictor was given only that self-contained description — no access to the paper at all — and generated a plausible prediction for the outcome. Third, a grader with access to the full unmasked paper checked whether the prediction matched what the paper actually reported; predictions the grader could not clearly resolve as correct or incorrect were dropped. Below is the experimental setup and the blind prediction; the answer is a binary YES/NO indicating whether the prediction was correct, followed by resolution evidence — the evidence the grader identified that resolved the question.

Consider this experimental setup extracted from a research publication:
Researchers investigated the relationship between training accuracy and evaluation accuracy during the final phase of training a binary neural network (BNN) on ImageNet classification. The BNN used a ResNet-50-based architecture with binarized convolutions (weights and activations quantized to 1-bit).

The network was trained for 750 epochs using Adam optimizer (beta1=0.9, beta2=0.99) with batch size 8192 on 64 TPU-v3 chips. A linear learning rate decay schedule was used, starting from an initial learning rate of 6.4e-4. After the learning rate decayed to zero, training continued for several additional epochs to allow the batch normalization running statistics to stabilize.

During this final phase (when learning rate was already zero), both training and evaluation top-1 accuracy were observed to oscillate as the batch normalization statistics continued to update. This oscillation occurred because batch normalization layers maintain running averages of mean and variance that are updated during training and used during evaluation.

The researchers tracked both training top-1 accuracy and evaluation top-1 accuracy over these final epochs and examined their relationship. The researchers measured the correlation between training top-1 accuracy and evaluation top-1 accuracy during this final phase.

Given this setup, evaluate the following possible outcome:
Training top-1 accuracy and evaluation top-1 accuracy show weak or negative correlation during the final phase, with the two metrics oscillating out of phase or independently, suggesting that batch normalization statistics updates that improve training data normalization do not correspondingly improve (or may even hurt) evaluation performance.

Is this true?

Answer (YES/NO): NO